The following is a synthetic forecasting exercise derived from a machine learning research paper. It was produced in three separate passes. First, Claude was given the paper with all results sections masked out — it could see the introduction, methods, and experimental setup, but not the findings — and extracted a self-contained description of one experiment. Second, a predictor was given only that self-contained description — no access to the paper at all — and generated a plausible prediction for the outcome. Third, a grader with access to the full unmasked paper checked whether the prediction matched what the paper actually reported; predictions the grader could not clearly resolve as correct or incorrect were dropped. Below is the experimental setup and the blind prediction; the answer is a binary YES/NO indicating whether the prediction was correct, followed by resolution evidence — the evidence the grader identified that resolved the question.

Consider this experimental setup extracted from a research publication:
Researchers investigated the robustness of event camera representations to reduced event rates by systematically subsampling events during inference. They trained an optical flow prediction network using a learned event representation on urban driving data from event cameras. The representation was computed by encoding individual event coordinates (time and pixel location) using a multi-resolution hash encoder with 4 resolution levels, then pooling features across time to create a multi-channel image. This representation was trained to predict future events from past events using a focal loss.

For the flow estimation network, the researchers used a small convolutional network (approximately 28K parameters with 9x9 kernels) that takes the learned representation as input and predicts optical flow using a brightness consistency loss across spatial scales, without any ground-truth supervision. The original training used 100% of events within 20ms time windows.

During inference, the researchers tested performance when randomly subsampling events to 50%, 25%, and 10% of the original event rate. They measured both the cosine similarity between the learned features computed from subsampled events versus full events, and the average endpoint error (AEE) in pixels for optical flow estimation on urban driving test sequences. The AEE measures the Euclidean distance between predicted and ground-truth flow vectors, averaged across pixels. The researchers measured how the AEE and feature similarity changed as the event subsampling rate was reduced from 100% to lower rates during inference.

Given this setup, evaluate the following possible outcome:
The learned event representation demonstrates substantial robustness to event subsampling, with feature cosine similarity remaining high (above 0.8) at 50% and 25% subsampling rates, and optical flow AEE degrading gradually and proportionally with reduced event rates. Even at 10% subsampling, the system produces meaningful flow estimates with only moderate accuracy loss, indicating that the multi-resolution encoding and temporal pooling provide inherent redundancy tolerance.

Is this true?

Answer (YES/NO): NO